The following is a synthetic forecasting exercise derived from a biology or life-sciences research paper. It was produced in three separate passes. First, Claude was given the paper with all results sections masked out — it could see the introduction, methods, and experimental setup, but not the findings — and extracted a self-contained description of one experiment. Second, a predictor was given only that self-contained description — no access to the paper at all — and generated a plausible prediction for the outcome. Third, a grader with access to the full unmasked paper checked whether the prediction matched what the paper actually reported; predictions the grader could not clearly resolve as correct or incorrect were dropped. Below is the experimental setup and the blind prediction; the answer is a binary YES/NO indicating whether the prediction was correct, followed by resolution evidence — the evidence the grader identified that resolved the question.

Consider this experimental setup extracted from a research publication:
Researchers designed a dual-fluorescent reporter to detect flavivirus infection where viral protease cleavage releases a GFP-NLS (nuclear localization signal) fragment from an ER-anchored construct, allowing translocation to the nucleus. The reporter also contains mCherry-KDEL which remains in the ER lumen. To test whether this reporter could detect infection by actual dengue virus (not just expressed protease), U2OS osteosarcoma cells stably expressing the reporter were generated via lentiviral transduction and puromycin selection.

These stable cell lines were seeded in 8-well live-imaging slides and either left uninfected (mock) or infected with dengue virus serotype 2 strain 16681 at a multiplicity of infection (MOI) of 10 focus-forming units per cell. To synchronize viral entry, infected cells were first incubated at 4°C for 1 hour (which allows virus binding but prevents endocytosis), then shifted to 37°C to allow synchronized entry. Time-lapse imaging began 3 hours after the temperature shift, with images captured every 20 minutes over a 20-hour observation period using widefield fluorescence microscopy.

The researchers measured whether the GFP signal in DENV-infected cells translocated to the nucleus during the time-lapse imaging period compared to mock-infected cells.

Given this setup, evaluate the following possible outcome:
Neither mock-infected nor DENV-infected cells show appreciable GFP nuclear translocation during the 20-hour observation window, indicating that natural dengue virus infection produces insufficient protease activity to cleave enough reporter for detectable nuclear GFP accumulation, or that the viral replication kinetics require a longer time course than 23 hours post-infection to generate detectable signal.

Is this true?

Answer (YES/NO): NO